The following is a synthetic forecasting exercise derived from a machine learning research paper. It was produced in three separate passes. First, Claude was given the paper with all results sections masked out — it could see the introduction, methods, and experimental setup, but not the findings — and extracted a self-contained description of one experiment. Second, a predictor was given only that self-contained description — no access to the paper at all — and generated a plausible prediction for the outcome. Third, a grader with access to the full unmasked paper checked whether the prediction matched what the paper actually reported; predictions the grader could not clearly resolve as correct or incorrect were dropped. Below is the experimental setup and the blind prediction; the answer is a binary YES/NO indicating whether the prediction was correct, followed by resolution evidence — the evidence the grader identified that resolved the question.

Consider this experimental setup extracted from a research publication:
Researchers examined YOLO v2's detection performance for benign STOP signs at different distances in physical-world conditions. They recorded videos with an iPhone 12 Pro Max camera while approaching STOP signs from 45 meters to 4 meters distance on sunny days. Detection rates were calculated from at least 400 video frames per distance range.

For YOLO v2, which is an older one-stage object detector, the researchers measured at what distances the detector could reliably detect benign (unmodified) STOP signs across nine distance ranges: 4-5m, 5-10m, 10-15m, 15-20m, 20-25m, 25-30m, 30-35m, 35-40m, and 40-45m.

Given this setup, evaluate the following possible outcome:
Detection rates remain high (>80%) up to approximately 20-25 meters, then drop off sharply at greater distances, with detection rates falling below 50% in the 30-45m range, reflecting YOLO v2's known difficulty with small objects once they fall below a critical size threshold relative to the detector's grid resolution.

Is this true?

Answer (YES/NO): NO